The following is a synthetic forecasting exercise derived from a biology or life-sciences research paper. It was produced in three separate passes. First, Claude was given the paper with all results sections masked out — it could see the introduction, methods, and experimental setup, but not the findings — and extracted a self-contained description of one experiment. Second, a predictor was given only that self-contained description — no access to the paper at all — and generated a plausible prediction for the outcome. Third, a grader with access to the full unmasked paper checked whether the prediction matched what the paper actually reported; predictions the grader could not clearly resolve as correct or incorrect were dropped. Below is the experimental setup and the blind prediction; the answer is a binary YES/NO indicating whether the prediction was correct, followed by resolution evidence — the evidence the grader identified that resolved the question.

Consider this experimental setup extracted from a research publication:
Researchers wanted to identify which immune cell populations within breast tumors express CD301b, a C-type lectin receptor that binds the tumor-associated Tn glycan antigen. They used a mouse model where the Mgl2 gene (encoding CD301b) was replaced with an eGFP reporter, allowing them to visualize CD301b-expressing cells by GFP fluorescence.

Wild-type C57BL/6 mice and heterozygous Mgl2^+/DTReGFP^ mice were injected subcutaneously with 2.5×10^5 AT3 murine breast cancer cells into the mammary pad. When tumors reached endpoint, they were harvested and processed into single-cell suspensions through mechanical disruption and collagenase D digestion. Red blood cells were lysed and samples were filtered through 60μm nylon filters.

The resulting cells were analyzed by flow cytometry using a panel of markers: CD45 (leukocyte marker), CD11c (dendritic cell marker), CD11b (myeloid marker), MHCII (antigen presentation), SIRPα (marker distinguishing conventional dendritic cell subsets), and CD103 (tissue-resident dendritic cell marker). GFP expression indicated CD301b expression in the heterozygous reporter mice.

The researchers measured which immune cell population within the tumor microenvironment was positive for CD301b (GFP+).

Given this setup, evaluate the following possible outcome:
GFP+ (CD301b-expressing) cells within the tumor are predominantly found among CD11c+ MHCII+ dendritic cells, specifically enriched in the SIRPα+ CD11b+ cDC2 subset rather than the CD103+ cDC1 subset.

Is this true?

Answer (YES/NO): YES